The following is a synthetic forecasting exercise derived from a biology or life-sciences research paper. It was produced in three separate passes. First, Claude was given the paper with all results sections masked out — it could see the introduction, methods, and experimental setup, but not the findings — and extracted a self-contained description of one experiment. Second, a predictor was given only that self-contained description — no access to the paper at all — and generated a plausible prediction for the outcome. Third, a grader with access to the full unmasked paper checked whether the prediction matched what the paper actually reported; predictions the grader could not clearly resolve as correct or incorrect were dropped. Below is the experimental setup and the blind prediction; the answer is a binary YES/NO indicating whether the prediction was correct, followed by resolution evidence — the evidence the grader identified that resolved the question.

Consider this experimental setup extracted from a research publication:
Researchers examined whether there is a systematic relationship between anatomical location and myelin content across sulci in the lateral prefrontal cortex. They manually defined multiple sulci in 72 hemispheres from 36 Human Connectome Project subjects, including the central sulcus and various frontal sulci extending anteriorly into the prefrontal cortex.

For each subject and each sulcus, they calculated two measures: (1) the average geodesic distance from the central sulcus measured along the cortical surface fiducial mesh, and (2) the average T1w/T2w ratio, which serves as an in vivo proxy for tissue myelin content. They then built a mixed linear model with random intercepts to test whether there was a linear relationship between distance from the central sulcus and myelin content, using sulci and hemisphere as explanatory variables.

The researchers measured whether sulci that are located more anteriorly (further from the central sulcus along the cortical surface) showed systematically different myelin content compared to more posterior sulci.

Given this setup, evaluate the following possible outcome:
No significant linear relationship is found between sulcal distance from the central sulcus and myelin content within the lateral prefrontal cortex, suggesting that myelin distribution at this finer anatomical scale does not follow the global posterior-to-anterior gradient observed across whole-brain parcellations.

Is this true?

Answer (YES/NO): NO